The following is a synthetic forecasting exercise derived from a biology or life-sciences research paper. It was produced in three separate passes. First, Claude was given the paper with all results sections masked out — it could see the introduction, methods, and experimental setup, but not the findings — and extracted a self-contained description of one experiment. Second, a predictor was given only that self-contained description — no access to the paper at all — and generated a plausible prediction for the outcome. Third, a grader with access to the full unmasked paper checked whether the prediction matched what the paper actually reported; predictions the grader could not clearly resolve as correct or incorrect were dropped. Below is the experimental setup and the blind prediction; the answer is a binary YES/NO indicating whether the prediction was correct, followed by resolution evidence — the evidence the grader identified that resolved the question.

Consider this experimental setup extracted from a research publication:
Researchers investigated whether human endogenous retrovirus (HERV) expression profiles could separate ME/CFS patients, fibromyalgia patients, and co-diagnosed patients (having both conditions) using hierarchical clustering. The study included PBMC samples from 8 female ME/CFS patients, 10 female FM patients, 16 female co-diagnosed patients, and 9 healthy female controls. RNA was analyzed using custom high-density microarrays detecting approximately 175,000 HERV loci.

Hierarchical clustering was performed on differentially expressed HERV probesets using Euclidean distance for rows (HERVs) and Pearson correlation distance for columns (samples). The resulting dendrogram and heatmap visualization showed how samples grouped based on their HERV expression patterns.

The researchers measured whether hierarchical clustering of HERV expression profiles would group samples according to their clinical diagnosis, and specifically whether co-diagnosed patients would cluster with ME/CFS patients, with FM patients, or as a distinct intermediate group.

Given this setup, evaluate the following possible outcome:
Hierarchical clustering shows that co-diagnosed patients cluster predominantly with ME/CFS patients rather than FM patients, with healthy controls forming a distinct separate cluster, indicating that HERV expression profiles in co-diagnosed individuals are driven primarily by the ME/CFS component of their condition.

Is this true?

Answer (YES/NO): NO